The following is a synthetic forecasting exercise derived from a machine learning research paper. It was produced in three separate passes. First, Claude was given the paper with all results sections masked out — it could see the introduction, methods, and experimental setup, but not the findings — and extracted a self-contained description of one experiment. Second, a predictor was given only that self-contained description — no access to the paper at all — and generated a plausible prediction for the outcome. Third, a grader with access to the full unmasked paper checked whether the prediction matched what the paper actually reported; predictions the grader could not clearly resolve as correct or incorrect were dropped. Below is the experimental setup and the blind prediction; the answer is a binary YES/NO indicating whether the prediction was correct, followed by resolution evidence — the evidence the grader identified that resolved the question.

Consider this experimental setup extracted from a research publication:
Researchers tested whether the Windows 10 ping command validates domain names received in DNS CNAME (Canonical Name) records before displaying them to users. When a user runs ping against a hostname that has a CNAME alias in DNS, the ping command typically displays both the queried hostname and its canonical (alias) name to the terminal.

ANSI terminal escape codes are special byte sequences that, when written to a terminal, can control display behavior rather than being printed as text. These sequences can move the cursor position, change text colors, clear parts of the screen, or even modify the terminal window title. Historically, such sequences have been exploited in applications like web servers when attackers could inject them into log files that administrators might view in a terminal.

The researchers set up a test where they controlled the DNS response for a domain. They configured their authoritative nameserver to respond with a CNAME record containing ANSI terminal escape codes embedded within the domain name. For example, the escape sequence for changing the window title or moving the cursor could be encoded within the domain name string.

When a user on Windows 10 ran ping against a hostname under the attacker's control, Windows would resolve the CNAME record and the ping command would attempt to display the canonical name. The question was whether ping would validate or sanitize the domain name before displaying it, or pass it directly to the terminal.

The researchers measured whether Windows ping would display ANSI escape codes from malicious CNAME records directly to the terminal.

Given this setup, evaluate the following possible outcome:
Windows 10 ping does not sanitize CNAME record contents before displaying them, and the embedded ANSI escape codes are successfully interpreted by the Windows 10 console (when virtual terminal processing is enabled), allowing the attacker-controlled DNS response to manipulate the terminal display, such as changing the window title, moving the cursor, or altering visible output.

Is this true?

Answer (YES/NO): YES